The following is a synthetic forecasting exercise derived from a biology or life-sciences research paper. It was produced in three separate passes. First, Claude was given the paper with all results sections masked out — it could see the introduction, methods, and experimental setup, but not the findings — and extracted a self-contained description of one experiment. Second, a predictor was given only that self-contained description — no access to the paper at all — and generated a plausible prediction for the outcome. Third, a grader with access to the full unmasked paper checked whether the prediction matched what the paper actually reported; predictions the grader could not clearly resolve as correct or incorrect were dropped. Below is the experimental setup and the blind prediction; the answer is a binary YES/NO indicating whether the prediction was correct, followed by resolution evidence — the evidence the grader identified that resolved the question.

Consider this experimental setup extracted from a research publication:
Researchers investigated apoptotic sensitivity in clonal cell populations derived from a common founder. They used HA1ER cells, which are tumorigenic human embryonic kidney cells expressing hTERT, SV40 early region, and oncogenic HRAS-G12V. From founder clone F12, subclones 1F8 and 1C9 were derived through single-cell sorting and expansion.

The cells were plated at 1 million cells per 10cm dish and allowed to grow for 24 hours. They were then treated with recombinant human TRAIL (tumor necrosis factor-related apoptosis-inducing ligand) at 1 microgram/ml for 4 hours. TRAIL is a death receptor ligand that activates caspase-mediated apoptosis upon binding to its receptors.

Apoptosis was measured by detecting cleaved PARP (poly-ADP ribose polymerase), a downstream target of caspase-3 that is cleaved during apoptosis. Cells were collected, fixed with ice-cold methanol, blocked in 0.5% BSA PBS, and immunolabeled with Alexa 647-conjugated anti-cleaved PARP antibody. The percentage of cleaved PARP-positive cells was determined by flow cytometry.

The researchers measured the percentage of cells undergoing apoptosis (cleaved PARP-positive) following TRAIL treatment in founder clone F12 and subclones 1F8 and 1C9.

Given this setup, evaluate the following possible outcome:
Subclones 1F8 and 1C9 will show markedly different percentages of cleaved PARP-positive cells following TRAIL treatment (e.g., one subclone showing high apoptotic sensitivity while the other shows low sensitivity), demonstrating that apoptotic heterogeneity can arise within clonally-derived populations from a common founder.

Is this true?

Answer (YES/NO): YES